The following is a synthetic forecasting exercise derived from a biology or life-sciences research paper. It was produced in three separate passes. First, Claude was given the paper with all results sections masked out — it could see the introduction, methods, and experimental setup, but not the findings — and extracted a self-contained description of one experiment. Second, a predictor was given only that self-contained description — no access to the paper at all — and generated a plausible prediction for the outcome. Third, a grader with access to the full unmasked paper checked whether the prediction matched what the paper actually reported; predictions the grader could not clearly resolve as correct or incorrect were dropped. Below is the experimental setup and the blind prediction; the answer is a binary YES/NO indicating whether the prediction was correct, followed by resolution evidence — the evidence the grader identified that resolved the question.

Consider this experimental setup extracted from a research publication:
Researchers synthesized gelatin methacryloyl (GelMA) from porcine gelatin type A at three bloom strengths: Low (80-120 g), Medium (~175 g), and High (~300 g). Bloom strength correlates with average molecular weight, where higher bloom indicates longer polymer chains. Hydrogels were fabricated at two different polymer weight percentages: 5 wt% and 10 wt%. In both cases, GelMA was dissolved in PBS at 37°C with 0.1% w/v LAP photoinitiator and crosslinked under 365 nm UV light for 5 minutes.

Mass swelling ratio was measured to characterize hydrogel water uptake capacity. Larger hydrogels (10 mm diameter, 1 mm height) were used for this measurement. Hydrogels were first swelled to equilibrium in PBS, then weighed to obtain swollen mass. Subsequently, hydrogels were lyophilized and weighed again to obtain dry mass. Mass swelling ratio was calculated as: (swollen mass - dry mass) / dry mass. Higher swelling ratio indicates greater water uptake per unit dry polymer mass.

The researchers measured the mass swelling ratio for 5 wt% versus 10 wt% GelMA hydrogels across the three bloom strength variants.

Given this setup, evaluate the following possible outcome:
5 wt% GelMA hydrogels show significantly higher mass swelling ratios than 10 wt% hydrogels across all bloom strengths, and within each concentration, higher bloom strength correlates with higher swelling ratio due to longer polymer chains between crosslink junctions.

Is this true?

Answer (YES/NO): NO